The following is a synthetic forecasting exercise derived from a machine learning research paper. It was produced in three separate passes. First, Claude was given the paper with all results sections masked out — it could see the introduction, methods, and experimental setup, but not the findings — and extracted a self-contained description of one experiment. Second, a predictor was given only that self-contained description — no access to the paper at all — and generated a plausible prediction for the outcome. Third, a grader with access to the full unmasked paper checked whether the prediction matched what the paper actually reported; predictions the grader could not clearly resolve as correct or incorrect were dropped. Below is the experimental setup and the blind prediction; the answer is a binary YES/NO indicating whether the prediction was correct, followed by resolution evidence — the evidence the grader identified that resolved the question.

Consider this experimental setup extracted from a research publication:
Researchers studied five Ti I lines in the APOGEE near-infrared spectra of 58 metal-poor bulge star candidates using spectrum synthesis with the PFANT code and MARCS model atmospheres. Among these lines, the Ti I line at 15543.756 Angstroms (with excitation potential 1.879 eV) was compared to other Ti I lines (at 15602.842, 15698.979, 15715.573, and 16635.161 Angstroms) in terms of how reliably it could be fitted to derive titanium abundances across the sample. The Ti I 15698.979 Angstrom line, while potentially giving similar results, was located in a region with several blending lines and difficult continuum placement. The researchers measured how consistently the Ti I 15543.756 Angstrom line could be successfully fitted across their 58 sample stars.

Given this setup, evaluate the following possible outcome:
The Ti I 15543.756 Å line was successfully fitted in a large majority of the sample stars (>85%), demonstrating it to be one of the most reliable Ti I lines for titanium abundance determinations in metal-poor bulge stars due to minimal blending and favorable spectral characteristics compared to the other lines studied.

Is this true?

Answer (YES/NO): NO